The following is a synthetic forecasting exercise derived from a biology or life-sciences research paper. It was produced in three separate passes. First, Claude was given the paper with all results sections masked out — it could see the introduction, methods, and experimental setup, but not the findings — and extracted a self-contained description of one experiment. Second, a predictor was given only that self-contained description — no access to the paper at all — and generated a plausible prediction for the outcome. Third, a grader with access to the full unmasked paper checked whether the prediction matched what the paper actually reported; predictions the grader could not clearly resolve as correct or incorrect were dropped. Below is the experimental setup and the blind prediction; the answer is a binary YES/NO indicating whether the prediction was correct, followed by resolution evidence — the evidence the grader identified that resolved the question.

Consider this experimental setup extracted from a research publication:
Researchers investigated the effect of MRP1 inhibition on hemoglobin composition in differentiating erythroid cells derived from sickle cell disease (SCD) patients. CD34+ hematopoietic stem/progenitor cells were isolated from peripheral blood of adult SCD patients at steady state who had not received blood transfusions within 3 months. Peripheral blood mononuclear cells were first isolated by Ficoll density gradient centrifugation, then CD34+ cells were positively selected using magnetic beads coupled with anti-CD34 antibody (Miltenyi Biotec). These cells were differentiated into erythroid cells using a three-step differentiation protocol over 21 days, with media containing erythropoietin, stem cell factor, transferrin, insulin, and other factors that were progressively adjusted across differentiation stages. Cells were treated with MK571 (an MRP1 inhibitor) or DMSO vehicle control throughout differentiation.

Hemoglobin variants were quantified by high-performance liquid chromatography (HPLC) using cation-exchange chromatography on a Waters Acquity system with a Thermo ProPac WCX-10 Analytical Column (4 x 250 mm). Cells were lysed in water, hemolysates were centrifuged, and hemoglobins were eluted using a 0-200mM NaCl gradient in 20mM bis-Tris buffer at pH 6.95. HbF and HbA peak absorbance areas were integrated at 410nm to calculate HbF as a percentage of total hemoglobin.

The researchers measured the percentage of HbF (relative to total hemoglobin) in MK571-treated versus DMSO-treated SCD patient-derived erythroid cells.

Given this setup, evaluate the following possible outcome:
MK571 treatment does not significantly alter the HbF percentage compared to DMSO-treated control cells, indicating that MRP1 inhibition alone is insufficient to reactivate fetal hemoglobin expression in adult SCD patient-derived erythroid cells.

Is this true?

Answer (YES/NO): NO